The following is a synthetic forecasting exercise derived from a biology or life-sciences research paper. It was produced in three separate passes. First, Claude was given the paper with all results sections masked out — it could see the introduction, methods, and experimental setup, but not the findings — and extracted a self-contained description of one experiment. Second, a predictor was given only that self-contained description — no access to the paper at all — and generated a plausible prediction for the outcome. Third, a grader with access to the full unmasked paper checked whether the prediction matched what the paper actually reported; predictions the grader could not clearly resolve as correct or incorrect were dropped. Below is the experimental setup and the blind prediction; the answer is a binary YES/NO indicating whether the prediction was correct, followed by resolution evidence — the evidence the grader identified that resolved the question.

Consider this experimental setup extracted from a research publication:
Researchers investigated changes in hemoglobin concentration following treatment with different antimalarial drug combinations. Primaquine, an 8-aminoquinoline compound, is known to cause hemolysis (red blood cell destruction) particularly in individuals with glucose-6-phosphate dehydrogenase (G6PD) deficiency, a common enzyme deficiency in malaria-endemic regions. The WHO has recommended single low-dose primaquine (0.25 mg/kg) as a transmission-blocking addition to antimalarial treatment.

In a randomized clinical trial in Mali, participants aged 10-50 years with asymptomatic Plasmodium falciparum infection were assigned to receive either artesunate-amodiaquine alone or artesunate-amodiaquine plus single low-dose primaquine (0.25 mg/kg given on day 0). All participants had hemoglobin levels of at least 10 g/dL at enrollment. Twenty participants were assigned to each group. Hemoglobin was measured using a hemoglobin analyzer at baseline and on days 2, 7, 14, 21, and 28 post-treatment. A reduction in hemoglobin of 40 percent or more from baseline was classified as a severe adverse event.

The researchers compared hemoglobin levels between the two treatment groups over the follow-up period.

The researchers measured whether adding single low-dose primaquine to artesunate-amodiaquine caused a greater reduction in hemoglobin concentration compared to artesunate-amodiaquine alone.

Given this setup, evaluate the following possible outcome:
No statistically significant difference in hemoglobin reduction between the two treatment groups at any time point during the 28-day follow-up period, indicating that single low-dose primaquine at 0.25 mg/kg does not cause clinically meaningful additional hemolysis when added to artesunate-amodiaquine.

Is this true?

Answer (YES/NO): YES